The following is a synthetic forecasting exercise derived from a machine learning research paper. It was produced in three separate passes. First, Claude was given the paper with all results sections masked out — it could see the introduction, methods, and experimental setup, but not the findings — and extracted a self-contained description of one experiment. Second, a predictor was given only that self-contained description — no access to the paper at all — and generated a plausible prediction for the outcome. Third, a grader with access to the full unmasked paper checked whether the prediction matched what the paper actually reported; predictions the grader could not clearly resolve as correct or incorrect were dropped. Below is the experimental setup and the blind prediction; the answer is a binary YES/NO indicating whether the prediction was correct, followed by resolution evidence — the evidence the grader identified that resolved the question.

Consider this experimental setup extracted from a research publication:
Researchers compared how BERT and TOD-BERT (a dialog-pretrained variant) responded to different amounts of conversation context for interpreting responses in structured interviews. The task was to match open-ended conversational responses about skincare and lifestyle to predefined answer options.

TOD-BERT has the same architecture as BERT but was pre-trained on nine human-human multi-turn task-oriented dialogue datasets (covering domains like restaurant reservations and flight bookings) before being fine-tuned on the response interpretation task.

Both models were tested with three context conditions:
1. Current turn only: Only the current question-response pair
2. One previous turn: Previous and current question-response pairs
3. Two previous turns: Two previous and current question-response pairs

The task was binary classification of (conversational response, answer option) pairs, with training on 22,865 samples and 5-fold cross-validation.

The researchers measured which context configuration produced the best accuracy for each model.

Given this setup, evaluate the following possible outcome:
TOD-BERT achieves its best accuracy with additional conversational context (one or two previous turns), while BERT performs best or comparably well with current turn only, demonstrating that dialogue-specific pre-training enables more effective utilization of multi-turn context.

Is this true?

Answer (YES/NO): NO